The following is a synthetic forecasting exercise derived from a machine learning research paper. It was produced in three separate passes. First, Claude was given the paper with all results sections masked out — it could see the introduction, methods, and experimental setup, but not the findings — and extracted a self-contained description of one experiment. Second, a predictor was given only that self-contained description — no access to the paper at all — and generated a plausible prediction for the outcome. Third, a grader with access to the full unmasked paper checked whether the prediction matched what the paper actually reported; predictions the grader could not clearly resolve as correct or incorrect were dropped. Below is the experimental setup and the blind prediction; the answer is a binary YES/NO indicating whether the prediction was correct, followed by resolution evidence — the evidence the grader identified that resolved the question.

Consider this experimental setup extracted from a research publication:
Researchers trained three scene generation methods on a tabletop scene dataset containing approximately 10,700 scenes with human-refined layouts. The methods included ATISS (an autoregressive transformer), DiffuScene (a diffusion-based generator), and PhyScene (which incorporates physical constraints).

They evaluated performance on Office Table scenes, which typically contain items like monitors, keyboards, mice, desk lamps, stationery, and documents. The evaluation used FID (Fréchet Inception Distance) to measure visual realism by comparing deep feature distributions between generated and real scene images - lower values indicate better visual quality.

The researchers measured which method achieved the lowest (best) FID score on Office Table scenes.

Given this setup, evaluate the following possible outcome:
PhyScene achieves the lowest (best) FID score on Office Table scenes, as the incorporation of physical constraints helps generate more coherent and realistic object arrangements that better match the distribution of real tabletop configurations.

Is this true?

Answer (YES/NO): YES